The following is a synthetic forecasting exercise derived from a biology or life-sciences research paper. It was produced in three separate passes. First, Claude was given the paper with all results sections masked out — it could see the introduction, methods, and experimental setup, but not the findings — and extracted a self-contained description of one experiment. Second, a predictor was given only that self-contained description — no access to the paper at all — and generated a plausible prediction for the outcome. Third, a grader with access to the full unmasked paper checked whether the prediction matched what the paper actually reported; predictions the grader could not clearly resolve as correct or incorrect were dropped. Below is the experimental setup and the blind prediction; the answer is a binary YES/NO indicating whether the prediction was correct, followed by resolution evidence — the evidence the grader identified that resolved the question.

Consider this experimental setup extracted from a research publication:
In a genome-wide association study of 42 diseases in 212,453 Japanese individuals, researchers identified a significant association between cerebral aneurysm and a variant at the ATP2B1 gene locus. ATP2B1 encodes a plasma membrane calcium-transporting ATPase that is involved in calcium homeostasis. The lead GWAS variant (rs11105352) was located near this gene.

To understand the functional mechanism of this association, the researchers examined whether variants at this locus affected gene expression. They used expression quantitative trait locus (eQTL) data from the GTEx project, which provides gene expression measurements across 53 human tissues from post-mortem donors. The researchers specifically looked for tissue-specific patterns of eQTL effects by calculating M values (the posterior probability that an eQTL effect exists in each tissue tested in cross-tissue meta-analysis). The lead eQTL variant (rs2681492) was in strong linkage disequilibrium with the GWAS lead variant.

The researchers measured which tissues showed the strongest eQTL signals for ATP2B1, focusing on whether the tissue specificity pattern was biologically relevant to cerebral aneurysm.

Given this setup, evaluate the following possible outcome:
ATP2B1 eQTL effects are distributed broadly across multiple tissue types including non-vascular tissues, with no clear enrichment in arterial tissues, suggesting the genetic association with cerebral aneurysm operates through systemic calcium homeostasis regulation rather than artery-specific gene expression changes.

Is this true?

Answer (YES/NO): NO